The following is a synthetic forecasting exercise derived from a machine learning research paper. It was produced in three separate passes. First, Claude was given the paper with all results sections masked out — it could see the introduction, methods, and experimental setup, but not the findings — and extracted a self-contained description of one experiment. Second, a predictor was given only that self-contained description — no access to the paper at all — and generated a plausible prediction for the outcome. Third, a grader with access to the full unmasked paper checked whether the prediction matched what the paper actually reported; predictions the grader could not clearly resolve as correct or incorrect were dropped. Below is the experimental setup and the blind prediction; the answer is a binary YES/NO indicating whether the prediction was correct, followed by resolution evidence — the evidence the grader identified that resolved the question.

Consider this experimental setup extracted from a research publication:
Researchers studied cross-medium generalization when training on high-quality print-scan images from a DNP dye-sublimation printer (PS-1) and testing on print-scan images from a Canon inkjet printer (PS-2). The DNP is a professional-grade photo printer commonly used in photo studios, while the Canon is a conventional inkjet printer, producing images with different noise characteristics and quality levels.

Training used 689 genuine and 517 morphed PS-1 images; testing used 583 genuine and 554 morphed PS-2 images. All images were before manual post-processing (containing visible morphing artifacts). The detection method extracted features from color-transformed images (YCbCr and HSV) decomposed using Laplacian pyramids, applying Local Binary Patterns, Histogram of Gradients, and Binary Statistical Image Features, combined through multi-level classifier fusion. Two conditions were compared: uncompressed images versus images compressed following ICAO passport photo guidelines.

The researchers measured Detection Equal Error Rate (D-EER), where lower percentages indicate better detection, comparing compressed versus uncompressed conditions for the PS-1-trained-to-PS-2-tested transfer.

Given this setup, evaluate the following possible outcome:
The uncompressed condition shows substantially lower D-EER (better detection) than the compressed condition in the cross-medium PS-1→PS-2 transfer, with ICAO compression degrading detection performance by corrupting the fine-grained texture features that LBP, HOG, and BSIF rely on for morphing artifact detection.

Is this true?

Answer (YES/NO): NO